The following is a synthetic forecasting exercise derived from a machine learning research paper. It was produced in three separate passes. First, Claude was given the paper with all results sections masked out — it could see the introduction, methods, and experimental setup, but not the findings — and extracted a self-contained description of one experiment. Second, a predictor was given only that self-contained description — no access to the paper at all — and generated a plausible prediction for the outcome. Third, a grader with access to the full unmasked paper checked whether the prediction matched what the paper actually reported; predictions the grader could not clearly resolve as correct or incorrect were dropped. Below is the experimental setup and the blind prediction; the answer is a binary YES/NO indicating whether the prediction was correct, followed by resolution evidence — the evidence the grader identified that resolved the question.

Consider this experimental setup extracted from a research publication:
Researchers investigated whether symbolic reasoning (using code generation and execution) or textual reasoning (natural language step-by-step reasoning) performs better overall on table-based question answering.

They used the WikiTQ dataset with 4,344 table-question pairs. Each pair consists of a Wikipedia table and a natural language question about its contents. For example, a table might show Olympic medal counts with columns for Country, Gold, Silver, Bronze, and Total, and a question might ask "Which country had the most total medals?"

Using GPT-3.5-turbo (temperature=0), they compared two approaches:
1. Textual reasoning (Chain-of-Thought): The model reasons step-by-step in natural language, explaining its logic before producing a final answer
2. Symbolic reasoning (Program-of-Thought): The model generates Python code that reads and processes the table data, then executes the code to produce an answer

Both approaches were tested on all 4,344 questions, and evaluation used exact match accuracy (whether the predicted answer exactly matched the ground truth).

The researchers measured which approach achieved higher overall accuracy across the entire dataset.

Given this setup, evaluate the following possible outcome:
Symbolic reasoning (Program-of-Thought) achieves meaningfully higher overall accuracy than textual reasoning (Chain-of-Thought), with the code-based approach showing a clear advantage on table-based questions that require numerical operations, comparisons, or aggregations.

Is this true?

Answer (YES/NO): NO